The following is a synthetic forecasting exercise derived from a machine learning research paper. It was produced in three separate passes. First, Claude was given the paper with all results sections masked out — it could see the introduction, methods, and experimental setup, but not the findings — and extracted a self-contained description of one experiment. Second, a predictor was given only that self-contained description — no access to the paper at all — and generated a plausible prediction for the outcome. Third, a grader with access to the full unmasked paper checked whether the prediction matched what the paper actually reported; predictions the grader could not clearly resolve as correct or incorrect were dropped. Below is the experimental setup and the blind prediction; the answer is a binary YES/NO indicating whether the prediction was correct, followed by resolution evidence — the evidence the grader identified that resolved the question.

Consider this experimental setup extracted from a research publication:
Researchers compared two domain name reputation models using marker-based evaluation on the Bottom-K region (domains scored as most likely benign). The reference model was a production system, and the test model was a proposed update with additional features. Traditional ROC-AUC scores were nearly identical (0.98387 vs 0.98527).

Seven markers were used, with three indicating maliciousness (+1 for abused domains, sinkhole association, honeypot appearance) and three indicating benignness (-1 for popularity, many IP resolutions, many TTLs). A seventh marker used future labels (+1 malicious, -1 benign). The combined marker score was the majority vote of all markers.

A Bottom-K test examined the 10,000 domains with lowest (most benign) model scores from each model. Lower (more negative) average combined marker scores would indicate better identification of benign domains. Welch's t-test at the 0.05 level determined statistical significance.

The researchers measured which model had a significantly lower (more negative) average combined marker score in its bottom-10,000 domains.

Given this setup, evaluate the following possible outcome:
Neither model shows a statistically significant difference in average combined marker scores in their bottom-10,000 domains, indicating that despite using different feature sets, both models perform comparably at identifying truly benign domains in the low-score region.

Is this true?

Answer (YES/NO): NO